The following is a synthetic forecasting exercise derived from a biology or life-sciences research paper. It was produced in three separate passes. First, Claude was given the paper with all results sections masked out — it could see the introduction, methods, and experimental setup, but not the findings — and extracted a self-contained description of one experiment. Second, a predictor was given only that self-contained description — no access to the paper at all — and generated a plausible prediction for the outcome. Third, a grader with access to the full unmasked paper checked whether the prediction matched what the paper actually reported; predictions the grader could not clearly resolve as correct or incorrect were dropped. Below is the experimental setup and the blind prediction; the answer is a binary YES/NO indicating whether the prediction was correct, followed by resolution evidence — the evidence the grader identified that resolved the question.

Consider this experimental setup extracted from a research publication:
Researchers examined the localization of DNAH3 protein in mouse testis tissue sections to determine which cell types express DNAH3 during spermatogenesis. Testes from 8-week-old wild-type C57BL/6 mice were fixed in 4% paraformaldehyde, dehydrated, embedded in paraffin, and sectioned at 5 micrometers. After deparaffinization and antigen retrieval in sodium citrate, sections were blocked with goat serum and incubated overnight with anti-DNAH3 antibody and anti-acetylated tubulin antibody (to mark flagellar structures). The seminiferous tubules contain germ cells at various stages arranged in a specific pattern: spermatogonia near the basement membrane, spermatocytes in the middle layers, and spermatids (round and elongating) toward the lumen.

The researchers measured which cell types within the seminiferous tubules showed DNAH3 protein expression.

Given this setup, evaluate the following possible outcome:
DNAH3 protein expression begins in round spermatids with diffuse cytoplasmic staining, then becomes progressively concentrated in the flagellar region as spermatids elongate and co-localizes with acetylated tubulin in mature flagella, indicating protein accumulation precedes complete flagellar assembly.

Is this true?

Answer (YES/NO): NO